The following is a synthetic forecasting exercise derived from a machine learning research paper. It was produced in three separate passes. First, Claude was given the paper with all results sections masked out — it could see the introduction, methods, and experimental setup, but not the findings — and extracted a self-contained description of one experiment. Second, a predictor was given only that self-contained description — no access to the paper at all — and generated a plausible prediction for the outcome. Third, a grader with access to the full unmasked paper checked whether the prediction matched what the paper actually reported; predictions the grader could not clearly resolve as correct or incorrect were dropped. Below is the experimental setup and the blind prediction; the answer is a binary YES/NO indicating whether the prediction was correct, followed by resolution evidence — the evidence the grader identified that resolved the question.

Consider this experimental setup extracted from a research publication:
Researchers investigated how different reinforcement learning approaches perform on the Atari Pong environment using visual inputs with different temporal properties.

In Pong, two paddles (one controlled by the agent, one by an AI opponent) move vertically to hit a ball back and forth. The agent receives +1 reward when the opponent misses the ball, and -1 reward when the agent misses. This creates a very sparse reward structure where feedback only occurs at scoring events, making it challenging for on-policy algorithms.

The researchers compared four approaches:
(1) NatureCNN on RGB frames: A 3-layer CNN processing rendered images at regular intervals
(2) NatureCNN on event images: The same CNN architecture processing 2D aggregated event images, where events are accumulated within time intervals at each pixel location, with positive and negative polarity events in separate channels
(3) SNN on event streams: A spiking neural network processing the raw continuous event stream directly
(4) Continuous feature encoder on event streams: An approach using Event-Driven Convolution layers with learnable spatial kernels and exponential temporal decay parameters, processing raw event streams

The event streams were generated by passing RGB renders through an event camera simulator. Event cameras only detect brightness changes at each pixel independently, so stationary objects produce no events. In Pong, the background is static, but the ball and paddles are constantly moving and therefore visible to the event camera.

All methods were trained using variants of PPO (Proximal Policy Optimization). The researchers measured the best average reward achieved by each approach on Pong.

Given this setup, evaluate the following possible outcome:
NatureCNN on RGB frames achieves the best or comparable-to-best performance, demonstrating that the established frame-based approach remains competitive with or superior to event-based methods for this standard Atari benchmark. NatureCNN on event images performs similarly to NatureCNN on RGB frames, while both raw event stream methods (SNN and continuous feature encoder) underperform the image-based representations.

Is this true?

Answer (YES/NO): YES